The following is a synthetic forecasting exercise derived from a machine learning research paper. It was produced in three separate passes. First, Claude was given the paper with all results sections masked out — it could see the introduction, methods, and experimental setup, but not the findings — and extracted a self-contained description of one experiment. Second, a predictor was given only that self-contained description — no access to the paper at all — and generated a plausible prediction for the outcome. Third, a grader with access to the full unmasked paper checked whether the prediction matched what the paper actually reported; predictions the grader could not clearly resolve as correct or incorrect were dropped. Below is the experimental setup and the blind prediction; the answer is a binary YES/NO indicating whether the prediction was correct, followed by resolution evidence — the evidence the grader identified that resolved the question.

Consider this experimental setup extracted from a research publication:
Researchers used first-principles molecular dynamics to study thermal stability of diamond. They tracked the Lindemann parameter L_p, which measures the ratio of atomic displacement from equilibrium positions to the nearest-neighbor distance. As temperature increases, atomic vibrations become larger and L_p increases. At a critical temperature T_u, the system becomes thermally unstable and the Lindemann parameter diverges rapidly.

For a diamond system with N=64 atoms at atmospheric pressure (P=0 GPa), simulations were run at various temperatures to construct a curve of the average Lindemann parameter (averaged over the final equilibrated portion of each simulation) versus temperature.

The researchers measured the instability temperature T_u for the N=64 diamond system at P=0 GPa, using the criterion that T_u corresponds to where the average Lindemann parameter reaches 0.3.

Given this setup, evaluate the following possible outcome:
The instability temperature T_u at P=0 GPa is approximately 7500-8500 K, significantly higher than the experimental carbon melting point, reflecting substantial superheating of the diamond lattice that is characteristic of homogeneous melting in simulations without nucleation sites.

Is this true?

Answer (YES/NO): NO